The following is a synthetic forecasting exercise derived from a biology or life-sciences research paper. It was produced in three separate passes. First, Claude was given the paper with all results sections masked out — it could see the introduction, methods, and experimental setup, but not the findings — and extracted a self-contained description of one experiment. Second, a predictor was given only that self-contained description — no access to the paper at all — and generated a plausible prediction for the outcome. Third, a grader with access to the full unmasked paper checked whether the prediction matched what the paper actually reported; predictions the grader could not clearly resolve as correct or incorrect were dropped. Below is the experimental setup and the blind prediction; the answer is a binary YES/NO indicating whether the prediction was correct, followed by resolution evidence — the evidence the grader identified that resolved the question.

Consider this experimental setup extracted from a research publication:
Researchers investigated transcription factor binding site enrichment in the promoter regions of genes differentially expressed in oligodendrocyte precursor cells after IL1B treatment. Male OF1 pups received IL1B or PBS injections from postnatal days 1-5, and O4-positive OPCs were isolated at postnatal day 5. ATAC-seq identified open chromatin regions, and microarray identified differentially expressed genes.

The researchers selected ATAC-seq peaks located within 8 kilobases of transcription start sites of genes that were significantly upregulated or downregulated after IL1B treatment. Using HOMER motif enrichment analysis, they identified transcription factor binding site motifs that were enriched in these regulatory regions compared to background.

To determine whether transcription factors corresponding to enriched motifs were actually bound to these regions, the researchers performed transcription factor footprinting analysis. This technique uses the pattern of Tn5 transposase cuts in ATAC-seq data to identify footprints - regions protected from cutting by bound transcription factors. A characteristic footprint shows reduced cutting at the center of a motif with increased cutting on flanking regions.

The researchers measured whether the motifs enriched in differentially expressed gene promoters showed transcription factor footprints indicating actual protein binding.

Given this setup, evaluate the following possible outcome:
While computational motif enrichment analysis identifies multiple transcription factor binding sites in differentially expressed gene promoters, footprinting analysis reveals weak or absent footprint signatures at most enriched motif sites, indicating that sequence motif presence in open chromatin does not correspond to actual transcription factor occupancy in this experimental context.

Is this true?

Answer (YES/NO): NO